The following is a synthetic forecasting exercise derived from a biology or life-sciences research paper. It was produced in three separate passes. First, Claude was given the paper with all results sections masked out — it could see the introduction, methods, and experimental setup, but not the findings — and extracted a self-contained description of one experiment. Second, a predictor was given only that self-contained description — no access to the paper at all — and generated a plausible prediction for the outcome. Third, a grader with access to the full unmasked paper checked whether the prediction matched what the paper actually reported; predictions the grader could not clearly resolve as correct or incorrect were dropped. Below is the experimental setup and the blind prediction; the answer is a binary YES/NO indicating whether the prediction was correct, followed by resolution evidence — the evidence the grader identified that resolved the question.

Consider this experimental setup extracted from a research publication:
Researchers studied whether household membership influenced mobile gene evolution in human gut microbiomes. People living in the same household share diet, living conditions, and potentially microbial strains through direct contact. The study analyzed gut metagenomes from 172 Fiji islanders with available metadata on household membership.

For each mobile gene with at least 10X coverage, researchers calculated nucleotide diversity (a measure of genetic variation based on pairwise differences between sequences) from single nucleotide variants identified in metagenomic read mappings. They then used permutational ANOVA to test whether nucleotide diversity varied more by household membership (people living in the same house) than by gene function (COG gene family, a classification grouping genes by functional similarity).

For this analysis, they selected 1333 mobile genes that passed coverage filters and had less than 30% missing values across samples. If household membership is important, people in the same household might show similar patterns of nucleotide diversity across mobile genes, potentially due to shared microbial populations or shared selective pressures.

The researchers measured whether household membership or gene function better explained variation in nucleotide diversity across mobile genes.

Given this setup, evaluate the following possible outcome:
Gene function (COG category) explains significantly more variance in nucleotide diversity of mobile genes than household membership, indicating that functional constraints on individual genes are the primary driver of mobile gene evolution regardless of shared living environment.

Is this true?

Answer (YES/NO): YES